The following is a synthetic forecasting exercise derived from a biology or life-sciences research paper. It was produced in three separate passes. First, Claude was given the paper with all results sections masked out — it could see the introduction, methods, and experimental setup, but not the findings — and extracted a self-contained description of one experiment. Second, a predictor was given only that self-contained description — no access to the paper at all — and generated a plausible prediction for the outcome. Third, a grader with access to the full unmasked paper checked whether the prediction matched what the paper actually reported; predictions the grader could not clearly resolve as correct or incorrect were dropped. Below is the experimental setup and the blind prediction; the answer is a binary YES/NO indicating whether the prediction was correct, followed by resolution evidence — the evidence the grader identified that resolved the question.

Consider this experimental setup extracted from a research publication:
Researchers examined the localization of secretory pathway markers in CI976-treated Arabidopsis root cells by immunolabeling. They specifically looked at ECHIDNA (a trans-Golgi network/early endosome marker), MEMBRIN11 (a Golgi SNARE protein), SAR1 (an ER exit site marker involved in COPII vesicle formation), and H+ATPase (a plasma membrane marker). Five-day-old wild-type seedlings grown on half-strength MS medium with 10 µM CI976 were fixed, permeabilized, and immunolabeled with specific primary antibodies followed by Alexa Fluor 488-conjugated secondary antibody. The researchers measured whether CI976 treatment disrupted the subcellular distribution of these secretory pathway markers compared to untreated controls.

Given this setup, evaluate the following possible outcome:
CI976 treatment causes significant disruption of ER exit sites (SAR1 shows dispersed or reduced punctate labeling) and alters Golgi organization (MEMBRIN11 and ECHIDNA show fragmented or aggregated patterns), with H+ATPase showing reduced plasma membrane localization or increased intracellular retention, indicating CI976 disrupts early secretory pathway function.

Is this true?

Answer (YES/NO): NO